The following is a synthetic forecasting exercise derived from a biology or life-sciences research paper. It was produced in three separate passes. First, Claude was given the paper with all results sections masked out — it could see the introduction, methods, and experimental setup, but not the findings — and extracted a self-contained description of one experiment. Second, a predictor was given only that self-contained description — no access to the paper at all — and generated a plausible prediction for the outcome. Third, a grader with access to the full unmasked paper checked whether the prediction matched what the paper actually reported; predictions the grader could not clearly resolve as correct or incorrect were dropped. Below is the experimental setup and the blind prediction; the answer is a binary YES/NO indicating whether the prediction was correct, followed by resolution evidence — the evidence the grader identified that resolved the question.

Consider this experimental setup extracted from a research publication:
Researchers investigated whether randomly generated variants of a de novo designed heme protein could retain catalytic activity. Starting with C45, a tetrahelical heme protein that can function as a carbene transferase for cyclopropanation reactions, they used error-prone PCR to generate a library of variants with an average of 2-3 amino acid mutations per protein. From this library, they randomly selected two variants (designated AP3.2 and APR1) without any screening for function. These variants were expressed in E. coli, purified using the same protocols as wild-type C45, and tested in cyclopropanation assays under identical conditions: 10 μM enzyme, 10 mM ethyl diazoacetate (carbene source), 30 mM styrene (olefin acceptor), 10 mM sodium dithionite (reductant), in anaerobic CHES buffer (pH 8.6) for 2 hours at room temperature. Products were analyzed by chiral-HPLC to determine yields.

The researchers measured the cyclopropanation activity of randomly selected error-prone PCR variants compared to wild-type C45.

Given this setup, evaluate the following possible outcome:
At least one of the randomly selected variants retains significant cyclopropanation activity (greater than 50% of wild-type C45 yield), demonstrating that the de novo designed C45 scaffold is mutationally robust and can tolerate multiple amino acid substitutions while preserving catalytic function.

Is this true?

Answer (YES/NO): YES